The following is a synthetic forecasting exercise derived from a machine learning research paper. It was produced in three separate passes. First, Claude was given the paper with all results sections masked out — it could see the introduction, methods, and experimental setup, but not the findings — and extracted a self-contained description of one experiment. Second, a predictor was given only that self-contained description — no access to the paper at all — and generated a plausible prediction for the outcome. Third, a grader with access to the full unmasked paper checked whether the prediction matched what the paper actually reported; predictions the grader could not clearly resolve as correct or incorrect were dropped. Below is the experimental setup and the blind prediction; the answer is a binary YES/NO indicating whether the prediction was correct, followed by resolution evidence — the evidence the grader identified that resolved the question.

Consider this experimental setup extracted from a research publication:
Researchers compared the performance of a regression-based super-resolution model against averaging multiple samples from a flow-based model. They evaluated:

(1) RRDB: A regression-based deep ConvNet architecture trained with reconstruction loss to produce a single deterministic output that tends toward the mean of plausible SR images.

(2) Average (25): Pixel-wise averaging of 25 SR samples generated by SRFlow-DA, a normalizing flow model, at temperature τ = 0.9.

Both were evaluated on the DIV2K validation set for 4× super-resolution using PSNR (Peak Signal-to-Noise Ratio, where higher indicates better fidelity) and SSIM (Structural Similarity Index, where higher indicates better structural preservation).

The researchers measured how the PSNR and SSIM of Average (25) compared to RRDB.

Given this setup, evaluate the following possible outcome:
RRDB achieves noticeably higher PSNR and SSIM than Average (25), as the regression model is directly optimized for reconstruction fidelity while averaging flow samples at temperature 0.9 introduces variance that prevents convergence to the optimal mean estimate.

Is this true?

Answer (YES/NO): NO